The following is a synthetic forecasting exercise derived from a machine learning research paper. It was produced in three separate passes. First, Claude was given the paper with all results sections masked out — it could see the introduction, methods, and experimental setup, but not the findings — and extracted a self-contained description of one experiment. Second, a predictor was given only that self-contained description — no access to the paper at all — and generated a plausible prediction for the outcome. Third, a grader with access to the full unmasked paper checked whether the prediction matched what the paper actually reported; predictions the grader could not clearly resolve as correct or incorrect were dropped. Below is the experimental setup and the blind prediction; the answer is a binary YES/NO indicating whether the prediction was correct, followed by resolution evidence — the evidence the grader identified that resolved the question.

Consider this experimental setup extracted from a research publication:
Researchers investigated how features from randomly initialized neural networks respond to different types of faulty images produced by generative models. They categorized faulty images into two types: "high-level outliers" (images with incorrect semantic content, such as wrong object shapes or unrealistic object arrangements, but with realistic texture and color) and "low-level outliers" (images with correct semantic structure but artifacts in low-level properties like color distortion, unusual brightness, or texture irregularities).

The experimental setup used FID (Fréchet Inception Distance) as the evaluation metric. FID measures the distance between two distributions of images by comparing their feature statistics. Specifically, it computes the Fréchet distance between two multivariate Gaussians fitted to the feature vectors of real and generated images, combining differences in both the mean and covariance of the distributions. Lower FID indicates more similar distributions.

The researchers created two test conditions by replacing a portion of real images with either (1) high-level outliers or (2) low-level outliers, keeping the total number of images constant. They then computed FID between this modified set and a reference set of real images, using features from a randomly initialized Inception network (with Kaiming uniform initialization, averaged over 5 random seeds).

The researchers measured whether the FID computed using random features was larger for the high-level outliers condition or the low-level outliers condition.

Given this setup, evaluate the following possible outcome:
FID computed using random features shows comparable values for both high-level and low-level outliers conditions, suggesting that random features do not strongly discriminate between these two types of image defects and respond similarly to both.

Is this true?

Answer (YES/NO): NO